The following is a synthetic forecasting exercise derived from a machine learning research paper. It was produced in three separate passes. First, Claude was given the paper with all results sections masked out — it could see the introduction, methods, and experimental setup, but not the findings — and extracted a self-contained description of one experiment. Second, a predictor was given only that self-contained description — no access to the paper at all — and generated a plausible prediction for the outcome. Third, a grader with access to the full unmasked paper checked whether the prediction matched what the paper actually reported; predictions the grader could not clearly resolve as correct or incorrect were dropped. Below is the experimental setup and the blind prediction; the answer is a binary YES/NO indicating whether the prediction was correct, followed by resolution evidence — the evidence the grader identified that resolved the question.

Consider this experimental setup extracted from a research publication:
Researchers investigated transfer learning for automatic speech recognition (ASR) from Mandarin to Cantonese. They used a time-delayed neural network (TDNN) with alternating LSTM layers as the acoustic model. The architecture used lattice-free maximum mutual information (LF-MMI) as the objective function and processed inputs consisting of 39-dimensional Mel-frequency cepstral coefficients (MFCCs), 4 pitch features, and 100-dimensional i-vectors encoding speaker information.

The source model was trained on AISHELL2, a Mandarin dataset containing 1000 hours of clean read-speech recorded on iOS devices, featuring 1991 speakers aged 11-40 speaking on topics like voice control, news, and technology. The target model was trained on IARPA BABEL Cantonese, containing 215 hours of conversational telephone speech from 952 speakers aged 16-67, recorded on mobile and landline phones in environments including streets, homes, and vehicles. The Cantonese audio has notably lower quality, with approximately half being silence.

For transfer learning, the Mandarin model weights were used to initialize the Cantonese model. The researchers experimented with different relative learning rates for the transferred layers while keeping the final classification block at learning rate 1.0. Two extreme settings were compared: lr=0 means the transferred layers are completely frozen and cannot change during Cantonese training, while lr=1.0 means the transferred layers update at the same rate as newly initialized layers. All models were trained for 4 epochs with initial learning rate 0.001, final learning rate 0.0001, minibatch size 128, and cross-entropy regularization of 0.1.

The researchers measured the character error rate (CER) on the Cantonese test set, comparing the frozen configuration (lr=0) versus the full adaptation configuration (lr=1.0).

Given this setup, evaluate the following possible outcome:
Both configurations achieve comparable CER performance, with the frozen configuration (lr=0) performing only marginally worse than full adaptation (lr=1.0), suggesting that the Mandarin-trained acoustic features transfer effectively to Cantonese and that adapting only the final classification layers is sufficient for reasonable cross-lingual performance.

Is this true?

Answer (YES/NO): NO